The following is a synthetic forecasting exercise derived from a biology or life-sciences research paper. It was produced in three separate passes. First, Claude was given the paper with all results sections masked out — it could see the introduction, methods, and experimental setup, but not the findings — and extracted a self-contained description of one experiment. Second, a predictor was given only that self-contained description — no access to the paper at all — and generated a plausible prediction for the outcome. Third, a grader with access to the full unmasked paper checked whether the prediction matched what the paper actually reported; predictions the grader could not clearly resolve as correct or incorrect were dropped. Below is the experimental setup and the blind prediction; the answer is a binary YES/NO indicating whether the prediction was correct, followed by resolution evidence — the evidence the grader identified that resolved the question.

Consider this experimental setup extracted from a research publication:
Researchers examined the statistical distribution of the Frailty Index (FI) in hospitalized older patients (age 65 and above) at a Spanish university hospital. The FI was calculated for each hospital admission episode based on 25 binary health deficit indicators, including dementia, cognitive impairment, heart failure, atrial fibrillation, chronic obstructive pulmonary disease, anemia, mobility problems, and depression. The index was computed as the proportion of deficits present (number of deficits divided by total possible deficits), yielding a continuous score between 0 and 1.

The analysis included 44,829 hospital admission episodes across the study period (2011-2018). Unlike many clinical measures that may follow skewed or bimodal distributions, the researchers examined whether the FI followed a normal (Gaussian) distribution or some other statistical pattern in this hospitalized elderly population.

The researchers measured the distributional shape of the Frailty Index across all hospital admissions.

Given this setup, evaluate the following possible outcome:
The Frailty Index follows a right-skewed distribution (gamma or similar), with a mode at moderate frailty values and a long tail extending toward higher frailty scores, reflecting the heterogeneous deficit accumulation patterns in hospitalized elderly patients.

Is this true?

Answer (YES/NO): NO